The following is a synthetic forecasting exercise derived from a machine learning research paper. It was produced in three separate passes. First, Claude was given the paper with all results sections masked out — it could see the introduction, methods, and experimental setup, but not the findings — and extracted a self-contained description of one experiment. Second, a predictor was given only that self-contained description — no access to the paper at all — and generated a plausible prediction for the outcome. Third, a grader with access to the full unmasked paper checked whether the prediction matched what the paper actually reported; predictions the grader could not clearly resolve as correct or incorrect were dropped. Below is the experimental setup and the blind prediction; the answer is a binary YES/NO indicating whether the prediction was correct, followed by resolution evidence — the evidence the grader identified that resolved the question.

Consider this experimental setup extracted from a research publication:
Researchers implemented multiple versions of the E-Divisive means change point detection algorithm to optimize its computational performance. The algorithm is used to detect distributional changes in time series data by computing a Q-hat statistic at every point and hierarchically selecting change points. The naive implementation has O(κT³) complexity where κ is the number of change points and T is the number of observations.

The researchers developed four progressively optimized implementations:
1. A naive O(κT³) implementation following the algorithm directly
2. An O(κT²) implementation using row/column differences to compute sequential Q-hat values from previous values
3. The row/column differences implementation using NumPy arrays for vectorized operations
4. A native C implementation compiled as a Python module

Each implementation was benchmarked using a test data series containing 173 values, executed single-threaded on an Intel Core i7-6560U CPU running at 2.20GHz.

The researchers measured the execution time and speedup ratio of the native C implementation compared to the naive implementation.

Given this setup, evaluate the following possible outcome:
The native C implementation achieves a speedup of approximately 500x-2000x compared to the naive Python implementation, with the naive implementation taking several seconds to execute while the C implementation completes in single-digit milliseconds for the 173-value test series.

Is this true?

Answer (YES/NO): NO